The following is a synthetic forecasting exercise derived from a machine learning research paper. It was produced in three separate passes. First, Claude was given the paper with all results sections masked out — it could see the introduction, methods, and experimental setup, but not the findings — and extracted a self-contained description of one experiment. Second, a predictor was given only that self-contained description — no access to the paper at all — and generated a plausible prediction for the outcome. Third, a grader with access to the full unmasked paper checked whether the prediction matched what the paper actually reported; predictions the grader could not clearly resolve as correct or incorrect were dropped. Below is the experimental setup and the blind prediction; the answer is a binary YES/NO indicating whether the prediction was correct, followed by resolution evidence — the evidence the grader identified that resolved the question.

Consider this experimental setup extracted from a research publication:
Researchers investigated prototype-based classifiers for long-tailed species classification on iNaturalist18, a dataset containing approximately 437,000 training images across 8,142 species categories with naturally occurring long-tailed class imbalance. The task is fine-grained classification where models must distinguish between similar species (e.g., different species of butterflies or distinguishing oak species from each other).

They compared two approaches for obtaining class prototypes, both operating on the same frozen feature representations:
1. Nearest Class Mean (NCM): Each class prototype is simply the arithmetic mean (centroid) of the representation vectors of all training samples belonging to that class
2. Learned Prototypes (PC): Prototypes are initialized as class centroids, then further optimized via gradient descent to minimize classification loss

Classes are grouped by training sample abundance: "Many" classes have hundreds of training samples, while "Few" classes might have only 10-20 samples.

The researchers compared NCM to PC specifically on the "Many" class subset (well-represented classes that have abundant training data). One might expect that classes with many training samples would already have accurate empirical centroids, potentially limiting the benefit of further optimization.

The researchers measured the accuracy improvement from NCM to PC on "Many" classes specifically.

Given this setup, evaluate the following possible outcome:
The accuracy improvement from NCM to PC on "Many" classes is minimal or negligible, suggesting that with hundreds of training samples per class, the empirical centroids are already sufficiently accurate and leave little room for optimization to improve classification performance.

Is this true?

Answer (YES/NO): NO